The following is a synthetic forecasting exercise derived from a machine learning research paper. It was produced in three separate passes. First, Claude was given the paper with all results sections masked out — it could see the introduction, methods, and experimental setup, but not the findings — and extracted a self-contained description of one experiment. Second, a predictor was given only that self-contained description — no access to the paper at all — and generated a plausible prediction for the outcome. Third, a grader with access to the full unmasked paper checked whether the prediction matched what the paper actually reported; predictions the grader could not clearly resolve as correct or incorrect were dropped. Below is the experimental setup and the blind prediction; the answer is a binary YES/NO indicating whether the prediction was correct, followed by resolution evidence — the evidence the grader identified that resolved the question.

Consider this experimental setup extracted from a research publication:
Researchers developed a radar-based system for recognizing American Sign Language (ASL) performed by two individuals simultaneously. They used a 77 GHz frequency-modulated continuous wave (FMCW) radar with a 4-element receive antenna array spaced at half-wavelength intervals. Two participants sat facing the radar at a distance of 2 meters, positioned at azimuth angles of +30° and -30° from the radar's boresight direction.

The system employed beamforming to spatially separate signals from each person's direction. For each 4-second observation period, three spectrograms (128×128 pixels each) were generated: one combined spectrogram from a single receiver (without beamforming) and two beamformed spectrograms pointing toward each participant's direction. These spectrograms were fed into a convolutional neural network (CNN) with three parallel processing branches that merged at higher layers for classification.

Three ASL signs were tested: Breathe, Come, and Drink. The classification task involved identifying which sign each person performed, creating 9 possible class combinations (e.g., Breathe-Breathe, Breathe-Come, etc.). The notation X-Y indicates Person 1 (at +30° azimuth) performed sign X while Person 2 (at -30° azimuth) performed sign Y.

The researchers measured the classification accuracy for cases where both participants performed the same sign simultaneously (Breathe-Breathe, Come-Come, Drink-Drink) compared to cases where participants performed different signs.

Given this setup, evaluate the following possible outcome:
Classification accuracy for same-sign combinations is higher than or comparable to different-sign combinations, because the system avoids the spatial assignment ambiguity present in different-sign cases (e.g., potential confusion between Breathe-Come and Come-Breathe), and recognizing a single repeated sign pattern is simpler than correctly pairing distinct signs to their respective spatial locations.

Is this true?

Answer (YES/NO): YES